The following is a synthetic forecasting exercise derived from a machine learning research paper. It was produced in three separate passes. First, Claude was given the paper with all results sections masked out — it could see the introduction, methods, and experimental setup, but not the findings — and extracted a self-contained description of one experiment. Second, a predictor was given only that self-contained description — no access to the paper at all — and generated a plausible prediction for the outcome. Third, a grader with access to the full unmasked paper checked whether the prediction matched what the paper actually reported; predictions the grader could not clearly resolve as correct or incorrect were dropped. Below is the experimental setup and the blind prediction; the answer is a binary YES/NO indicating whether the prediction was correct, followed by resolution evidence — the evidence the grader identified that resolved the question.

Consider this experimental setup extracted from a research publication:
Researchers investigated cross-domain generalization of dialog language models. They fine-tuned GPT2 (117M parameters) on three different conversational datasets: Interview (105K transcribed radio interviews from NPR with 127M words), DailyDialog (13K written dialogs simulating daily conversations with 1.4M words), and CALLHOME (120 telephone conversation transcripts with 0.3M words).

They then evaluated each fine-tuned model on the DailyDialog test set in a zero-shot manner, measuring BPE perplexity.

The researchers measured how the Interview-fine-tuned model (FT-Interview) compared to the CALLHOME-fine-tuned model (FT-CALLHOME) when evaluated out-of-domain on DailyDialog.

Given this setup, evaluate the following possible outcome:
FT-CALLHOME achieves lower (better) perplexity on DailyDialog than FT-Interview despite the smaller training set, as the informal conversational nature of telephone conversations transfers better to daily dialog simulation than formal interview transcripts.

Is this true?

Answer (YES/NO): NO